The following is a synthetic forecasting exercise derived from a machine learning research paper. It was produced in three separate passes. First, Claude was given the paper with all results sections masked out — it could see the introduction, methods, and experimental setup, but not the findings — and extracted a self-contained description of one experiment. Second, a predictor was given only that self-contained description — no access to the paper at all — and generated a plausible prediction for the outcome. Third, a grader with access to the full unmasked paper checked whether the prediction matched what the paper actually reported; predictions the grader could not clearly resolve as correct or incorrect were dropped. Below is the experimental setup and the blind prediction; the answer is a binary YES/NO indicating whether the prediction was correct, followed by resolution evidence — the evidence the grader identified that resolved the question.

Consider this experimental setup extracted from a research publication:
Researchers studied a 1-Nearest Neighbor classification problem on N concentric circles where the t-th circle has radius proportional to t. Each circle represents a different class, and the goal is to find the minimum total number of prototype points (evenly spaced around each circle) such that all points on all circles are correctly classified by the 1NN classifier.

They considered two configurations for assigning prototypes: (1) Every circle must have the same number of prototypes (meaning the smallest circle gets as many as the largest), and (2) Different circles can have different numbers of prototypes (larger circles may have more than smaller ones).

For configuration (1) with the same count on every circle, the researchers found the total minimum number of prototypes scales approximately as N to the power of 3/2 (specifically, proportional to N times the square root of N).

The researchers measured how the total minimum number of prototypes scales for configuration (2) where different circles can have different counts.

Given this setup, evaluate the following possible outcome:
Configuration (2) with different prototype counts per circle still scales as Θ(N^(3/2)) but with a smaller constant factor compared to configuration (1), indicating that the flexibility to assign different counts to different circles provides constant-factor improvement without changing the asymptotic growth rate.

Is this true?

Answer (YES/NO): NO